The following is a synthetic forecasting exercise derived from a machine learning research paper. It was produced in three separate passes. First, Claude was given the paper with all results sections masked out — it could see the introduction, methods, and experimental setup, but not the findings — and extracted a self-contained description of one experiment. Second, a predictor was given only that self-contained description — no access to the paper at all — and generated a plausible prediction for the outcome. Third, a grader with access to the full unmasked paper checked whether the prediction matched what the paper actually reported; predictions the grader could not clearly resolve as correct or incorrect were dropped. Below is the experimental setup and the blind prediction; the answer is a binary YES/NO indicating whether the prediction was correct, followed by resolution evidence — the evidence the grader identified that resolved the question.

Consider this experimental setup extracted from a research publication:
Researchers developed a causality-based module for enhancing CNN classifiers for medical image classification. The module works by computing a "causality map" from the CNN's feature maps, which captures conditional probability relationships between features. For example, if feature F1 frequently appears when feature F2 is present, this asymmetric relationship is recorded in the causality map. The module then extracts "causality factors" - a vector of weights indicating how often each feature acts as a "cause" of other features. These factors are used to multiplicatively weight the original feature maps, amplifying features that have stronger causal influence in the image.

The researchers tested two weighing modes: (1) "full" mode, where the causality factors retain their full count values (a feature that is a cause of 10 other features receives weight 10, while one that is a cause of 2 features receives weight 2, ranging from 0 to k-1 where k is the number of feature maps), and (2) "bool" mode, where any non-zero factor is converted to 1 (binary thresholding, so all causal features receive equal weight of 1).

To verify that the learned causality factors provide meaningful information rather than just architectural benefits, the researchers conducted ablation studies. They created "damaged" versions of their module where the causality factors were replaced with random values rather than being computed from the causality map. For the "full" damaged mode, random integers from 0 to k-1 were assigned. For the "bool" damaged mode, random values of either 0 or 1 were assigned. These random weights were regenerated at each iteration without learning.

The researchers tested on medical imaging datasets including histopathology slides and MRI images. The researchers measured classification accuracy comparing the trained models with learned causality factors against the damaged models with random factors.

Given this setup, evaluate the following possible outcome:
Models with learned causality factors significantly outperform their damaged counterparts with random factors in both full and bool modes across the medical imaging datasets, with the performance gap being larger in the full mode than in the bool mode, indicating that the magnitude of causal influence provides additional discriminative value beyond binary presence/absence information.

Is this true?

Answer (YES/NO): NO